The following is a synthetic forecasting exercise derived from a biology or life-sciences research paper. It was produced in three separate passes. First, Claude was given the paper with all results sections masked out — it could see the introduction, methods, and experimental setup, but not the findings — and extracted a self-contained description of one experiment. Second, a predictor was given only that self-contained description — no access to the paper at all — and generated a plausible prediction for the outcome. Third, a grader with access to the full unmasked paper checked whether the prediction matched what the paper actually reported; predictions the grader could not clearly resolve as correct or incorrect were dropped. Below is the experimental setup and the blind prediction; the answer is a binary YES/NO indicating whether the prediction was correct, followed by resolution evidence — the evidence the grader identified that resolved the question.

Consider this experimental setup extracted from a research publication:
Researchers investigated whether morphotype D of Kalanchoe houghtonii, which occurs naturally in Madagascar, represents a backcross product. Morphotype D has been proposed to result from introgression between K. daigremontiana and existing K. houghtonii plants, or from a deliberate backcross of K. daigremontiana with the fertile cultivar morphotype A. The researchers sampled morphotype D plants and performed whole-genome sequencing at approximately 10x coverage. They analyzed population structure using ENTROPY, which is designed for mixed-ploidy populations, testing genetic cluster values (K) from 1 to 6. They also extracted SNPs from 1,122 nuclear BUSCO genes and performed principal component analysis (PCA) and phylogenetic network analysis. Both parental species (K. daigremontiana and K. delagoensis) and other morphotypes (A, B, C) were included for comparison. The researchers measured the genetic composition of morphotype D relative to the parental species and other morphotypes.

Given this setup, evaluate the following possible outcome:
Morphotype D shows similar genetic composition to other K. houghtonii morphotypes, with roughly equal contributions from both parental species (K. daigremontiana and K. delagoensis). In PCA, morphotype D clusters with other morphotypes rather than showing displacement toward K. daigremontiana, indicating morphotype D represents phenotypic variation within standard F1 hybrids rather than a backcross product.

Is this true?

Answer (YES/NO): NO